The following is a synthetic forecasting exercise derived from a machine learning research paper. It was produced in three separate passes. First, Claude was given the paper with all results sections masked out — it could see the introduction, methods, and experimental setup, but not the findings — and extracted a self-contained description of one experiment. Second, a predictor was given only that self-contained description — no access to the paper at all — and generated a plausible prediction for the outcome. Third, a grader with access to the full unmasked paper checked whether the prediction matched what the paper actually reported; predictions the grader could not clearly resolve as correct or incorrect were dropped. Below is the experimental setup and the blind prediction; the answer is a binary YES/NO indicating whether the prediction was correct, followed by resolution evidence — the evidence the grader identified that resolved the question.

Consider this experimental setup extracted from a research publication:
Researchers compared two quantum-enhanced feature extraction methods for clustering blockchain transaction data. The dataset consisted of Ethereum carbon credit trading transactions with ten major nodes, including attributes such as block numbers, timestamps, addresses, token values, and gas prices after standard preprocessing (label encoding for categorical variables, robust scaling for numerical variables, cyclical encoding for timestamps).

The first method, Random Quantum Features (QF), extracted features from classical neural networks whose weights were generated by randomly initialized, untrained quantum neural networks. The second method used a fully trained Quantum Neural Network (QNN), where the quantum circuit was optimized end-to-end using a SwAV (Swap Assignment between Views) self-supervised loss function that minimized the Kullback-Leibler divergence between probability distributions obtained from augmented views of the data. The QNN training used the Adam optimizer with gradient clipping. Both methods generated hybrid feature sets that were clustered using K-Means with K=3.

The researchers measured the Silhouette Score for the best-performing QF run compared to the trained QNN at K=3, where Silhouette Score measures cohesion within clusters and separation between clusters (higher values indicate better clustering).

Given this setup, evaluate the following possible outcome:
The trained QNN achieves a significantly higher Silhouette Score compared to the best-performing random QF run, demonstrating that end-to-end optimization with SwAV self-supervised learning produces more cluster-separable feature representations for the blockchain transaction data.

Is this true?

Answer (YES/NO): NO